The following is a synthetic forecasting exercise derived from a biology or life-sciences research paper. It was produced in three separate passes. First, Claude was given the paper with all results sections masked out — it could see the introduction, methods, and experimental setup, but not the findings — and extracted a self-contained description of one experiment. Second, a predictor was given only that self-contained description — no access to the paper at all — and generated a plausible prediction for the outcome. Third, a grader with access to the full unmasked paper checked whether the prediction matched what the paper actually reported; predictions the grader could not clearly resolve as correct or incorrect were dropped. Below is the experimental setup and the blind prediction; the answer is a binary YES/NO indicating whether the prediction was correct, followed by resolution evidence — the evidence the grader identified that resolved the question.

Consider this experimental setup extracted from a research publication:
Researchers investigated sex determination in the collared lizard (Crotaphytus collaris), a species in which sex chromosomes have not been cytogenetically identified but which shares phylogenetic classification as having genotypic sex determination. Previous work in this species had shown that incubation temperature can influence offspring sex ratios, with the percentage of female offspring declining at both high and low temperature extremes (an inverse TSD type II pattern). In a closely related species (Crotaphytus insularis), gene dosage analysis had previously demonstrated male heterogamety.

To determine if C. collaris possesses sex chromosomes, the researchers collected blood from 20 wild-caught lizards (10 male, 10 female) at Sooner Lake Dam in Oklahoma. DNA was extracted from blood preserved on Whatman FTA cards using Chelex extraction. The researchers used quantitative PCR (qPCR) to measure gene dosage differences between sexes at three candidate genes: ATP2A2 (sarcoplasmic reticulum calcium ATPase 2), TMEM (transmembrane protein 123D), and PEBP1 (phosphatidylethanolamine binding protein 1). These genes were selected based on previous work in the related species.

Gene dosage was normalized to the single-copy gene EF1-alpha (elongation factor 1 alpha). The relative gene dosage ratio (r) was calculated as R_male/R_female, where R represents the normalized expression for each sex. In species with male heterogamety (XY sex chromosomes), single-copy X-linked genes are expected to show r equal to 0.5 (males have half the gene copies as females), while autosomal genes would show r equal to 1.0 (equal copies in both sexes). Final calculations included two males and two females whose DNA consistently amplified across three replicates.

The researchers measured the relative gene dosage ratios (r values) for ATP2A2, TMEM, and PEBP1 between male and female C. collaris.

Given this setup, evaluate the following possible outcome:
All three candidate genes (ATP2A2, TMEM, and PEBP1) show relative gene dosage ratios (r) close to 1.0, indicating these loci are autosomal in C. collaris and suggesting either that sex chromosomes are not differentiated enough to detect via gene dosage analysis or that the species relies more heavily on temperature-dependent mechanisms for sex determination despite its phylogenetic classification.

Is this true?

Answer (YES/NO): NO